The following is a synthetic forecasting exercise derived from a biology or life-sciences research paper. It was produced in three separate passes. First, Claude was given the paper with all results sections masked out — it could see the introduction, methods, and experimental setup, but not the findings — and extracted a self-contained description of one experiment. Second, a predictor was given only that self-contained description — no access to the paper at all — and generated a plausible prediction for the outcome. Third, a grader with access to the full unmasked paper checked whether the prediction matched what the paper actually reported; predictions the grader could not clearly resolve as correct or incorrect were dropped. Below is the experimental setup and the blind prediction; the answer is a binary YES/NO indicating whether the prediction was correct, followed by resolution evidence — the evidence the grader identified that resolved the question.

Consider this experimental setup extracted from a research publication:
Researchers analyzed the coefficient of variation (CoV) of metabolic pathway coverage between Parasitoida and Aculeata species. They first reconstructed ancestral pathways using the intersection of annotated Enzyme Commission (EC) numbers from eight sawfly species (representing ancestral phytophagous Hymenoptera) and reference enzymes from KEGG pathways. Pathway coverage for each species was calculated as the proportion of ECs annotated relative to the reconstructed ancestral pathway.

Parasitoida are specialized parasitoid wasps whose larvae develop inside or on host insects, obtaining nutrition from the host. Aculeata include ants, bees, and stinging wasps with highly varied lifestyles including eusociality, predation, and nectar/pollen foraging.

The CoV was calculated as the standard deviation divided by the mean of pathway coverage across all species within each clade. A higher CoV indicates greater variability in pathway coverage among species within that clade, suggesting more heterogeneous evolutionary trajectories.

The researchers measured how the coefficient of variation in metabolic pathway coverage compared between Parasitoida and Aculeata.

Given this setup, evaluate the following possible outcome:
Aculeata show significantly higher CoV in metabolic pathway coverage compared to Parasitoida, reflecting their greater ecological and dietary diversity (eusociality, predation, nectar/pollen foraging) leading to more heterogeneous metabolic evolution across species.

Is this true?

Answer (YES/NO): NO